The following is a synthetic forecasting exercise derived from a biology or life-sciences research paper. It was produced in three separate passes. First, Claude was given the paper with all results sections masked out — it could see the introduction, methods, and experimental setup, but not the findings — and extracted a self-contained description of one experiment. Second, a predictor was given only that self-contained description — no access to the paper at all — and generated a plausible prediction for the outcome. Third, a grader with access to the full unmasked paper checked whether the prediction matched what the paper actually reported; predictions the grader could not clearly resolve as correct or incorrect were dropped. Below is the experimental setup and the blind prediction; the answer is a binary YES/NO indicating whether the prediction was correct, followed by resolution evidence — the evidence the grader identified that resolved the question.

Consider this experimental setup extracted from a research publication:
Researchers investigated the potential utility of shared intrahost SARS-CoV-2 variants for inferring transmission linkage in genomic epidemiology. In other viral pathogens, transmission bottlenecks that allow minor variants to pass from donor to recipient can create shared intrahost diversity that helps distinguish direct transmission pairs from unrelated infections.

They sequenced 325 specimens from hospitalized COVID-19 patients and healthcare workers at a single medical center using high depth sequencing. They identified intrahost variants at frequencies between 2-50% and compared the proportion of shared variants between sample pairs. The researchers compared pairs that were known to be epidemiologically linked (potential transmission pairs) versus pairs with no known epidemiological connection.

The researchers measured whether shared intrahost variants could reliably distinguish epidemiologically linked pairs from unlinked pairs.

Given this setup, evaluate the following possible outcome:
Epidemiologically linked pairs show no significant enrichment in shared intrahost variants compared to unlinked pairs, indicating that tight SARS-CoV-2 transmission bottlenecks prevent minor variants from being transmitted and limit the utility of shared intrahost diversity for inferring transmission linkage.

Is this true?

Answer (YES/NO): NO